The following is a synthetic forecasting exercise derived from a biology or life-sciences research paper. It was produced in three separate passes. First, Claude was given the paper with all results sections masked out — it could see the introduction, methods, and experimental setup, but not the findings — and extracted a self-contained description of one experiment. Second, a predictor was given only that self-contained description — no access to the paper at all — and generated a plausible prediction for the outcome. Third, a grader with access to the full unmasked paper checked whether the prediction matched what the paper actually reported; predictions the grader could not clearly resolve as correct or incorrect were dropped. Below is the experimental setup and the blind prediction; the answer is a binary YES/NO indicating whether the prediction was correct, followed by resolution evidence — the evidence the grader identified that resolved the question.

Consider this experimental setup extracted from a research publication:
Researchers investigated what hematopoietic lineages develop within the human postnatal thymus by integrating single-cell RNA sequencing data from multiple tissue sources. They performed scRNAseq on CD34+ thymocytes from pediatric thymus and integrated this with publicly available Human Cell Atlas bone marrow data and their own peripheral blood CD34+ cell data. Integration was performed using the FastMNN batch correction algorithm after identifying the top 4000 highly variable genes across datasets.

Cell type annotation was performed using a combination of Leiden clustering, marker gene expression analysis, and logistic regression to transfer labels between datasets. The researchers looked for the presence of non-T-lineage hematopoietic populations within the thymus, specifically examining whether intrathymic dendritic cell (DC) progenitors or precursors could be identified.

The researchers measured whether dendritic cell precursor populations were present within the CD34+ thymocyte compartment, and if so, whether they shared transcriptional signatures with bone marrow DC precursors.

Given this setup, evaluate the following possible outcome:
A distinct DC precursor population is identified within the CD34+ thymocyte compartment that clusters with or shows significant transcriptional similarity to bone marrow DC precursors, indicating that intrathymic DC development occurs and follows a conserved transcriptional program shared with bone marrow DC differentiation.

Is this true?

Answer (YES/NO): YES